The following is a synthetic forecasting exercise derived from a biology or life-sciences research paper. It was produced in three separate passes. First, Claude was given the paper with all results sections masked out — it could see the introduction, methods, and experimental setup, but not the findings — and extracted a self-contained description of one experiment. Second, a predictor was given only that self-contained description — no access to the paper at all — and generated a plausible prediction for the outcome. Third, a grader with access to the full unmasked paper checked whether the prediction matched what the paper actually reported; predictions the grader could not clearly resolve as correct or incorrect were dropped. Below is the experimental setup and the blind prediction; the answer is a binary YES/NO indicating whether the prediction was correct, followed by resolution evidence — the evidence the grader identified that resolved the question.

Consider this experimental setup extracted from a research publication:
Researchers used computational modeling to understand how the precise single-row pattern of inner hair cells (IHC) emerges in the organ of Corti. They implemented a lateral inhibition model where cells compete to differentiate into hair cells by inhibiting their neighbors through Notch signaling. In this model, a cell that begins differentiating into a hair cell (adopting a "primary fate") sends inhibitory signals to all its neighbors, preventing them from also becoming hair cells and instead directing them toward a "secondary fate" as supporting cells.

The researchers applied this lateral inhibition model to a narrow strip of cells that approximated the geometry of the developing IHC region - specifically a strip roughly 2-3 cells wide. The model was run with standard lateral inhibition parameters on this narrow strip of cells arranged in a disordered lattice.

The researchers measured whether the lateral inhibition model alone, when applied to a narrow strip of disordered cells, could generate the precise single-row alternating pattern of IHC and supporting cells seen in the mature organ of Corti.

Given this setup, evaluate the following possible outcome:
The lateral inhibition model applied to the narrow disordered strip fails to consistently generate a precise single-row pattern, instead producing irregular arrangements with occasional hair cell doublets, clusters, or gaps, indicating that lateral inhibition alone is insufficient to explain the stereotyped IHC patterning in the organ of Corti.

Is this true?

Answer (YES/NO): YES